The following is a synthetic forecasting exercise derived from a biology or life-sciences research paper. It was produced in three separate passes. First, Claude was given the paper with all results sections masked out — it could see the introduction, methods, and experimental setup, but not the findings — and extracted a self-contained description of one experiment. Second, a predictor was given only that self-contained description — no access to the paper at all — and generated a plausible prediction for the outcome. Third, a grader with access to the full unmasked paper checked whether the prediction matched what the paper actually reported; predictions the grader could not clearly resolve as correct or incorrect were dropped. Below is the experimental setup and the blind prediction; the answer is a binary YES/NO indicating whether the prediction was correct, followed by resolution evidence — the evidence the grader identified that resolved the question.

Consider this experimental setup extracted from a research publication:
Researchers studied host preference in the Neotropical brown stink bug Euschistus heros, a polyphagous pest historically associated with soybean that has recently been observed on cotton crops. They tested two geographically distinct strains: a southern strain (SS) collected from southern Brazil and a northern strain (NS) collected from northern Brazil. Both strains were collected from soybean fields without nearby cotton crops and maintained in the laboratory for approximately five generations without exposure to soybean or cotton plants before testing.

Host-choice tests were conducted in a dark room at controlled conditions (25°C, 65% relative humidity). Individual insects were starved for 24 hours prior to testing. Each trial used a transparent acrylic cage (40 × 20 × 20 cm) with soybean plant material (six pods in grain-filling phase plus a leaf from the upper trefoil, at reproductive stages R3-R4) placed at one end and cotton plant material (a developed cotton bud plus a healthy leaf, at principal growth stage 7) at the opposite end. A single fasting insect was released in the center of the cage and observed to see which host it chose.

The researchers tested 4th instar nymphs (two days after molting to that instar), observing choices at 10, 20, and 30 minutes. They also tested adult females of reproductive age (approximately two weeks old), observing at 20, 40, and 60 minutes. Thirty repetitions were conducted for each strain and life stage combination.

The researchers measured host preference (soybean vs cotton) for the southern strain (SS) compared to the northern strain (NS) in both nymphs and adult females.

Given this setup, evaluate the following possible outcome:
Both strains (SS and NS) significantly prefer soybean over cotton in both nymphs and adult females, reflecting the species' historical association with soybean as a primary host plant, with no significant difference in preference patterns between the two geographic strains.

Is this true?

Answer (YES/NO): NO